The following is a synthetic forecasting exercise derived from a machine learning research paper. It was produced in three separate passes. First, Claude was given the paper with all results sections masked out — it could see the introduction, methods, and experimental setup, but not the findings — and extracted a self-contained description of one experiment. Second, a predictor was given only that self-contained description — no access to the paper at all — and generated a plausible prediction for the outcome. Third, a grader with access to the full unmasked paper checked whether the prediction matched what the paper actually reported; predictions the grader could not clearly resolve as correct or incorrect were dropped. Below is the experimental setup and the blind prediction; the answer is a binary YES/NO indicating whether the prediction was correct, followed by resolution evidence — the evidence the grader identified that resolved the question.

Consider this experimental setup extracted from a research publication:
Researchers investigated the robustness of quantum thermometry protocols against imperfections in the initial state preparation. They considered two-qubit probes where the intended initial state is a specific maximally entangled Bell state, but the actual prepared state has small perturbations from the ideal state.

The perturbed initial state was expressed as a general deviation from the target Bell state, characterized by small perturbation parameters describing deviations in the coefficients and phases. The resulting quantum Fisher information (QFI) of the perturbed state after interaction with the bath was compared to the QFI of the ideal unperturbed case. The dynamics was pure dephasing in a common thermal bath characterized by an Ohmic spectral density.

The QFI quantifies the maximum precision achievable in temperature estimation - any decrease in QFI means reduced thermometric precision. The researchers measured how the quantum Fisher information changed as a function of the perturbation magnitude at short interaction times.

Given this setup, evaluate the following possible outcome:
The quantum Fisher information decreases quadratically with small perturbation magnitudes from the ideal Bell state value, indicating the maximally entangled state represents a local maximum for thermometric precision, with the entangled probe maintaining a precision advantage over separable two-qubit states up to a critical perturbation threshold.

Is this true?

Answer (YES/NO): NO